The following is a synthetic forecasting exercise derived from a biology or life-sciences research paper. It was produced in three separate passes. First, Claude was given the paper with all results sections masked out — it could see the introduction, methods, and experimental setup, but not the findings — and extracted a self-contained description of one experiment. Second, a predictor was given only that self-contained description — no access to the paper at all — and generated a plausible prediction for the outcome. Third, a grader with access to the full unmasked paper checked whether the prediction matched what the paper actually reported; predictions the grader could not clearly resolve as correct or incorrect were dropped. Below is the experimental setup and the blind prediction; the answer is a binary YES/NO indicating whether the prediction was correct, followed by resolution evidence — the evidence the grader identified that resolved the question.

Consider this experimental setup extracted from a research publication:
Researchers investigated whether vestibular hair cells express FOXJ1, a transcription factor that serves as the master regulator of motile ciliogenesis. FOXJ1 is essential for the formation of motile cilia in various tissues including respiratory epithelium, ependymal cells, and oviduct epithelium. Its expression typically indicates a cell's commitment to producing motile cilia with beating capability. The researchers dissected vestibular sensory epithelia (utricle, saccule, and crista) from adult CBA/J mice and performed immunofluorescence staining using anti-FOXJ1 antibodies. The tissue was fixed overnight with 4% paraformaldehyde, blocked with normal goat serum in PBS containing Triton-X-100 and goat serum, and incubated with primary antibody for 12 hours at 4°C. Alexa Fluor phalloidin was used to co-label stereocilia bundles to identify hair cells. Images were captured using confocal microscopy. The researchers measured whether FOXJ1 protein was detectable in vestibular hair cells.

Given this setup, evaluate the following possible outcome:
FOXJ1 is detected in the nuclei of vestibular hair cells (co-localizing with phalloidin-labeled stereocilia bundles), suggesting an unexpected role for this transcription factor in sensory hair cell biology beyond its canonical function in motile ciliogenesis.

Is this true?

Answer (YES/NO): YES